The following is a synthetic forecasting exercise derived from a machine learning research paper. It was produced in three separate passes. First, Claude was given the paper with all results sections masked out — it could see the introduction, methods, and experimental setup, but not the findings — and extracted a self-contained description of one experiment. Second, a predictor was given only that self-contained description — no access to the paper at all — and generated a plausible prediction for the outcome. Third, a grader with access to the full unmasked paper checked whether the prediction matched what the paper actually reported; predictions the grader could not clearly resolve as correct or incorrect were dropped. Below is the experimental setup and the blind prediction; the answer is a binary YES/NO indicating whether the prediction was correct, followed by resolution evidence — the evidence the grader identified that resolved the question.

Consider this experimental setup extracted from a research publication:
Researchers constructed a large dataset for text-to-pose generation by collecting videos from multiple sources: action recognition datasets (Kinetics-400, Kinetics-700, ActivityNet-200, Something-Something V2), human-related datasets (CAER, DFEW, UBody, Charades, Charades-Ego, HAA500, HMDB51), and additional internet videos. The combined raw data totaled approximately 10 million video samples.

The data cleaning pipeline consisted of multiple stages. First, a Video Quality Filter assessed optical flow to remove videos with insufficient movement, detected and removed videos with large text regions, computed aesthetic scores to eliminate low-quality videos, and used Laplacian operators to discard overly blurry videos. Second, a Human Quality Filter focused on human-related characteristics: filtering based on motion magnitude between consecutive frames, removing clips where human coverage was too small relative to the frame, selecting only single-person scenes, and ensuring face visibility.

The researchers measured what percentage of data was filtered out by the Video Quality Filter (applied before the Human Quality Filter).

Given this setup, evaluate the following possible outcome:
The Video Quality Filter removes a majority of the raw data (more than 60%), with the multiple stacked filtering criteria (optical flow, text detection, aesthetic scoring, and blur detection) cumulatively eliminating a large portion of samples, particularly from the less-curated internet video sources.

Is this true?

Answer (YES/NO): NO